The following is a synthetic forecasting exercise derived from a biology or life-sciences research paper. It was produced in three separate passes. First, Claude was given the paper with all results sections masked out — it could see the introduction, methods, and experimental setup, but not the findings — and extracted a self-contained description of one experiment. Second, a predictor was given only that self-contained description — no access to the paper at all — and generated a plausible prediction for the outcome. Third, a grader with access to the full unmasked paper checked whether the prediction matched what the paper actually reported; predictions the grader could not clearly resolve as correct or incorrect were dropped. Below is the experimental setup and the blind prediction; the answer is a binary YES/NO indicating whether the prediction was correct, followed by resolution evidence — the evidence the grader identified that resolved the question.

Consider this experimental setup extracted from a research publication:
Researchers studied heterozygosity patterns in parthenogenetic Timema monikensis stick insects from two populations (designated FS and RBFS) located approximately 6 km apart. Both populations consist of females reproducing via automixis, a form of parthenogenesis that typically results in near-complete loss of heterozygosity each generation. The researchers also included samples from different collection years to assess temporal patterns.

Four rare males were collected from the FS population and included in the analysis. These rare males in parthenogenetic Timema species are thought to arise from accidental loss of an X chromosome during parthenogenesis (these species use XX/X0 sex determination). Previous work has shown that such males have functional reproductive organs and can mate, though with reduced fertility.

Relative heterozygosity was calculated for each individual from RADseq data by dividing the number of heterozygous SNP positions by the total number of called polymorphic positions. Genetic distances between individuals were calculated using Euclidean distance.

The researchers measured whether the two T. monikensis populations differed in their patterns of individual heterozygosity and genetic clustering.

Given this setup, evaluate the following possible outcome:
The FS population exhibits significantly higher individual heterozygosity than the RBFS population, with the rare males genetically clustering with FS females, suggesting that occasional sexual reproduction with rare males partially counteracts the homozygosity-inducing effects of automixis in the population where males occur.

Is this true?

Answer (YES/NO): YES